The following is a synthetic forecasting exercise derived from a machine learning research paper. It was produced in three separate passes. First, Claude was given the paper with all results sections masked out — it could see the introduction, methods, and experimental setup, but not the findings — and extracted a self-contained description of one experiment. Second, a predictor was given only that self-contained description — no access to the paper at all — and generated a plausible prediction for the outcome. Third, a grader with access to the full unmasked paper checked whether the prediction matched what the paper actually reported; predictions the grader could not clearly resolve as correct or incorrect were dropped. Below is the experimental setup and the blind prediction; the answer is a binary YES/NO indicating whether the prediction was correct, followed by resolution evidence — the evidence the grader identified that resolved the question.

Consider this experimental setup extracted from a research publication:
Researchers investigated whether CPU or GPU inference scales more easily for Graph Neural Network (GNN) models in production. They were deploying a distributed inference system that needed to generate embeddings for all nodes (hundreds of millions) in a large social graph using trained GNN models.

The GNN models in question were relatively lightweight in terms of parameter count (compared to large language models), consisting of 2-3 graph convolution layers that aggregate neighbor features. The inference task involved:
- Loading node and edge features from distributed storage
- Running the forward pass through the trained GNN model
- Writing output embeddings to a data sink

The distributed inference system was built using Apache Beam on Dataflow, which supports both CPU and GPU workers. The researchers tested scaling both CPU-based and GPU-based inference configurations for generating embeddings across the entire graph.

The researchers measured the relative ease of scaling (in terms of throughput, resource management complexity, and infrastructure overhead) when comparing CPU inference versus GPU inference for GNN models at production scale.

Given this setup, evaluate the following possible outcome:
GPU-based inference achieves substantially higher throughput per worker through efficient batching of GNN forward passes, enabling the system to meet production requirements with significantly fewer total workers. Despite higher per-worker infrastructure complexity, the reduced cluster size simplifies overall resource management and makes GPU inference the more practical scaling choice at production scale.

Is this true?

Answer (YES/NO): NO